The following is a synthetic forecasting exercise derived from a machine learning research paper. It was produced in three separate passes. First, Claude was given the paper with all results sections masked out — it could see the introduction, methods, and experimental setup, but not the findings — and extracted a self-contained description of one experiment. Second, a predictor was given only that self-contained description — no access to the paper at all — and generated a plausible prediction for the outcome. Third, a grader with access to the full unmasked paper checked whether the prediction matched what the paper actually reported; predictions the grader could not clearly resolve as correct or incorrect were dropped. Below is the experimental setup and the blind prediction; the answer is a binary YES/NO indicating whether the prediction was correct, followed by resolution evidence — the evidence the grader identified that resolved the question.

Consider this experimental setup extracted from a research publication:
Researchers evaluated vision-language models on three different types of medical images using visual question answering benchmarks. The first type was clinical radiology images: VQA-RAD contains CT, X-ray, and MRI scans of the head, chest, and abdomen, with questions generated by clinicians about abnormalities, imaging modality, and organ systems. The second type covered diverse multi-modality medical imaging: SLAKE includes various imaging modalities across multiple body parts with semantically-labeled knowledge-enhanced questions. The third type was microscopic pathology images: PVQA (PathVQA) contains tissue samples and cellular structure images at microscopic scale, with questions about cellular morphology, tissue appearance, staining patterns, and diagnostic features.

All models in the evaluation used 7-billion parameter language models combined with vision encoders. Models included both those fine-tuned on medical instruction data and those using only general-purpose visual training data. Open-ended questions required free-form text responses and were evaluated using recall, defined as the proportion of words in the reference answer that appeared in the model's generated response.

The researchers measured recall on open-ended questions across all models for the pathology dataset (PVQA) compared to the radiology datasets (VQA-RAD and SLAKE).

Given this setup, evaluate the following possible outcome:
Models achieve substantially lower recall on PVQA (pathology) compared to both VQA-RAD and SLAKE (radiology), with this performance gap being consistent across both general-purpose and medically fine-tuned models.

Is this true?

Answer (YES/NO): YES